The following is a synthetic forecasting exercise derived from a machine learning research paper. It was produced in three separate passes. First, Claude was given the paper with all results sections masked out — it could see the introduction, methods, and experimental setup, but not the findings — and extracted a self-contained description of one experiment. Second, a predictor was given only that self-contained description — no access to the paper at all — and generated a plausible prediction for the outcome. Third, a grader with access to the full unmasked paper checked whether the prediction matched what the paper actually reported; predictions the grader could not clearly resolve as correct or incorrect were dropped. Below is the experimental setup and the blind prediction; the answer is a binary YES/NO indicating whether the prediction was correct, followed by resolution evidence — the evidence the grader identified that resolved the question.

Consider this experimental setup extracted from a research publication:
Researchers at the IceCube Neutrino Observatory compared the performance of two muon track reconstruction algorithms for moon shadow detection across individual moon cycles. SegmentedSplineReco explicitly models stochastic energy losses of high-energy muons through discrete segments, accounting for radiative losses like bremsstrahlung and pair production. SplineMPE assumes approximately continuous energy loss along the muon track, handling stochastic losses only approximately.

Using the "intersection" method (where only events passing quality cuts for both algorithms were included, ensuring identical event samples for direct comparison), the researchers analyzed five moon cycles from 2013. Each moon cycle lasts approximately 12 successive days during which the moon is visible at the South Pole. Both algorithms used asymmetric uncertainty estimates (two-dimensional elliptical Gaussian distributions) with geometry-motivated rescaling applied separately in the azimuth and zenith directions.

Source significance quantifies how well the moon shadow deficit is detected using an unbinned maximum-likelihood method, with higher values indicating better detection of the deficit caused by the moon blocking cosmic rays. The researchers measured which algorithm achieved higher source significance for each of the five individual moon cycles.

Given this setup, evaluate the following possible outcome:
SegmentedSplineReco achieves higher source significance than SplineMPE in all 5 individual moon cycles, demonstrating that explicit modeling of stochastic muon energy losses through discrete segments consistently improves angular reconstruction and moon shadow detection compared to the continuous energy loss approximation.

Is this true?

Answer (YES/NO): NO